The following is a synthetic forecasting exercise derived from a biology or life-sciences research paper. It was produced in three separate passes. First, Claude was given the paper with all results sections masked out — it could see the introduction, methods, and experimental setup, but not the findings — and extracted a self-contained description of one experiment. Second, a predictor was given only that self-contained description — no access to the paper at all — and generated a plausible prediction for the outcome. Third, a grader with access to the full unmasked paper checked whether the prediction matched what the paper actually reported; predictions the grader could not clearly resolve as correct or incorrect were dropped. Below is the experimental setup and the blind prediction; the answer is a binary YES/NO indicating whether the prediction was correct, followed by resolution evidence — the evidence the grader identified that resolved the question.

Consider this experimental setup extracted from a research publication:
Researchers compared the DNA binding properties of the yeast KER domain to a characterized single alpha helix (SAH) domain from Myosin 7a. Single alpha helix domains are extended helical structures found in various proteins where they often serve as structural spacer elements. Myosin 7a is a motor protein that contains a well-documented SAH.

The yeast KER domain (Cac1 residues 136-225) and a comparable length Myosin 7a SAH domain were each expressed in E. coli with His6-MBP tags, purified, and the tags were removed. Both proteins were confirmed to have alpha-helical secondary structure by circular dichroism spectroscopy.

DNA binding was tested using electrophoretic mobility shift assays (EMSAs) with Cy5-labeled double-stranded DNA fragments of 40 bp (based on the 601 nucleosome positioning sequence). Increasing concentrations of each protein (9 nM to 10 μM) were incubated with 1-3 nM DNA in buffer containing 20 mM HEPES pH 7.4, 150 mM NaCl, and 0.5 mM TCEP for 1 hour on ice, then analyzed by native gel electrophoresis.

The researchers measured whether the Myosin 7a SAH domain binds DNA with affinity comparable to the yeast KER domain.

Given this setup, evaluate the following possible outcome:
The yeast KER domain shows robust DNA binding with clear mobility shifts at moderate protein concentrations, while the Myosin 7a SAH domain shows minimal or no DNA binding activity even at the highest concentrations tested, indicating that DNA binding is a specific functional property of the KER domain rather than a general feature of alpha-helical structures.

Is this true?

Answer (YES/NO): YES